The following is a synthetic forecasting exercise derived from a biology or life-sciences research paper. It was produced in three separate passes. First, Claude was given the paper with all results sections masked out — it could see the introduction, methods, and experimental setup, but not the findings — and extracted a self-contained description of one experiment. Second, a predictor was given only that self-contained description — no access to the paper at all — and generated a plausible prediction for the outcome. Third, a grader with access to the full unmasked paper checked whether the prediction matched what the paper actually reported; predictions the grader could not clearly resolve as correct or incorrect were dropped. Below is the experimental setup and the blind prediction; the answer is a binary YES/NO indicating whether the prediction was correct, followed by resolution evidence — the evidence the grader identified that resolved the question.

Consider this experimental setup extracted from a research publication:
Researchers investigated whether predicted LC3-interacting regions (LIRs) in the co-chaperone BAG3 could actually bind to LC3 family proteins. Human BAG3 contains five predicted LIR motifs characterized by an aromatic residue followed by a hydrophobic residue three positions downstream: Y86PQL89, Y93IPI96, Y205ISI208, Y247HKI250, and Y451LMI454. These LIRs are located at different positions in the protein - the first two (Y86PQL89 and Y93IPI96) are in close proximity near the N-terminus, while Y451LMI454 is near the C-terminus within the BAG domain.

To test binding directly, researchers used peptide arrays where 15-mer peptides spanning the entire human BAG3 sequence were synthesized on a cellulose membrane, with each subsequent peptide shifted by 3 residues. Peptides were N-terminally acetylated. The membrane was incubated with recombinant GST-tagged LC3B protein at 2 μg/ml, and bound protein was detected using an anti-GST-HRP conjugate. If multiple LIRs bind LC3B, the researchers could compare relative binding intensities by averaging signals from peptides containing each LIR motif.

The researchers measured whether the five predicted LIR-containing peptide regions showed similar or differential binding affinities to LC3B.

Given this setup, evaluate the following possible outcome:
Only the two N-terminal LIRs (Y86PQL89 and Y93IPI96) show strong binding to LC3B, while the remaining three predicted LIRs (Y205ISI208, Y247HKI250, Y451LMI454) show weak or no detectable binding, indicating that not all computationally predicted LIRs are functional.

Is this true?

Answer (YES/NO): NO